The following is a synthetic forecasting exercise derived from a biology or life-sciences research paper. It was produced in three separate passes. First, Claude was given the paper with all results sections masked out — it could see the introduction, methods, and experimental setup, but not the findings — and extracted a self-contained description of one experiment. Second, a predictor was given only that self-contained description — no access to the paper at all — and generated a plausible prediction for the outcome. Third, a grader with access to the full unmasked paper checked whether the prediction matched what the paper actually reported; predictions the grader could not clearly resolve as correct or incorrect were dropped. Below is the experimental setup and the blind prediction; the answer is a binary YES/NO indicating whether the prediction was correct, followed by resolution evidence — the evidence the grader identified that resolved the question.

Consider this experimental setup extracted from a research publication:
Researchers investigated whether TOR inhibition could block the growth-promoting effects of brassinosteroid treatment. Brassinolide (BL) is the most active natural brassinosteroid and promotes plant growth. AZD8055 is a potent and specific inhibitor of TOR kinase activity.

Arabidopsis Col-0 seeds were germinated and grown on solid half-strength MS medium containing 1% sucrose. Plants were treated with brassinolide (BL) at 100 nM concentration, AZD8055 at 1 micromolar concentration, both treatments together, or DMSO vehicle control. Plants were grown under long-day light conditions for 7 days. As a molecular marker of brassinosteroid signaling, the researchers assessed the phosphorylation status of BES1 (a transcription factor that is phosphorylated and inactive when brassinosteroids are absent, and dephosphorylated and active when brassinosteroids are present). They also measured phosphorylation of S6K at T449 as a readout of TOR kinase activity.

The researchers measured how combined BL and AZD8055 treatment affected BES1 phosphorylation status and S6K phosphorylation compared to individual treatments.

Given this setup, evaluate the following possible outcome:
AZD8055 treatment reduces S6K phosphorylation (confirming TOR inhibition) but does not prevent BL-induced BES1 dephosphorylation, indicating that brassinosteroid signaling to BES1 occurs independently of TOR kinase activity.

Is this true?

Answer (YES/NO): YES